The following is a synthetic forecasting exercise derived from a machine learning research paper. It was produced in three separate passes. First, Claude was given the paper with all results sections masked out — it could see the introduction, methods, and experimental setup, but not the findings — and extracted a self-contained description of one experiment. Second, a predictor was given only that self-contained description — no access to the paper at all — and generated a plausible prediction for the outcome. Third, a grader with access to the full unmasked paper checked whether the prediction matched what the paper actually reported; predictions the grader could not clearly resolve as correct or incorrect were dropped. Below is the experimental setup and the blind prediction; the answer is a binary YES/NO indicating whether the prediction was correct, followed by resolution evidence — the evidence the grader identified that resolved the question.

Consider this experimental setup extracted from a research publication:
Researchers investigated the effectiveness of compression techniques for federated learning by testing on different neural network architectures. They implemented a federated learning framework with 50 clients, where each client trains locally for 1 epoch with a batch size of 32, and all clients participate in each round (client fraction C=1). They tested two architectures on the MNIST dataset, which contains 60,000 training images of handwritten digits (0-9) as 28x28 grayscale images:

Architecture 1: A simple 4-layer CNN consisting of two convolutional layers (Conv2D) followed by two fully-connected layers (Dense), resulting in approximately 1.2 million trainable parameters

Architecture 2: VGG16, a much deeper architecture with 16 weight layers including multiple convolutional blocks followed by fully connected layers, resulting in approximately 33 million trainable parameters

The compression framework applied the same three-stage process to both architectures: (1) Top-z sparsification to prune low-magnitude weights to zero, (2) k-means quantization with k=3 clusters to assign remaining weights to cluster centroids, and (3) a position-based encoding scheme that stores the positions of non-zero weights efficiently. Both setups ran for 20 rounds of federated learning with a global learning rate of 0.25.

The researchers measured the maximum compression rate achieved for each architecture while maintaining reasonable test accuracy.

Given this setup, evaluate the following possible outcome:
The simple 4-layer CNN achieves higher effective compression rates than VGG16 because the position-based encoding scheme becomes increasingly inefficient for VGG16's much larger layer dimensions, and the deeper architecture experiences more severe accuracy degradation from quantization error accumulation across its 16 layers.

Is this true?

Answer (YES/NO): YES